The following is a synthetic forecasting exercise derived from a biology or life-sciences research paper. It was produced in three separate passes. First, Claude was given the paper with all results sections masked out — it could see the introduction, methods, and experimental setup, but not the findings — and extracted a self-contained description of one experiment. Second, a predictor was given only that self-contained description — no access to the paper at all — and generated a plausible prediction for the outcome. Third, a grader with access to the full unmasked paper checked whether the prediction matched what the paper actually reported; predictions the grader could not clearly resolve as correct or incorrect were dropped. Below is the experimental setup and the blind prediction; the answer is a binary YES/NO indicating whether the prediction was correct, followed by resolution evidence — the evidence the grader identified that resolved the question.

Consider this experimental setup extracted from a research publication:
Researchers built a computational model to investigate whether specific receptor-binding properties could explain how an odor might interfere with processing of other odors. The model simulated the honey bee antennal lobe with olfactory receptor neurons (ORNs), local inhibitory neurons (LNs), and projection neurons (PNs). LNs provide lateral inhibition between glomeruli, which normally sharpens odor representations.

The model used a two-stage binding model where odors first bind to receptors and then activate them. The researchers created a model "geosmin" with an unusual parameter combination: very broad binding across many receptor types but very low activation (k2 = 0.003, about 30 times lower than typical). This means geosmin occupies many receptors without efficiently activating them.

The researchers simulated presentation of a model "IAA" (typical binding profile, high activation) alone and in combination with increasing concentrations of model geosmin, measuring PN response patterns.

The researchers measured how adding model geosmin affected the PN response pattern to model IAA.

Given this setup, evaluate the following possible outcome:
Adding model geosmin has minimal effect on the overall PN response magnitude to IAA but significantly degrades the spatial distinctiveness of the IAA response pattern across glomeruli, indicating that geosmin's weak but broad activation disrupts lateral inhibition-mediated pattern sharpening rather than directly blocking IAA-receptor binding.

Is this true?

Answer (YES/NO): NO